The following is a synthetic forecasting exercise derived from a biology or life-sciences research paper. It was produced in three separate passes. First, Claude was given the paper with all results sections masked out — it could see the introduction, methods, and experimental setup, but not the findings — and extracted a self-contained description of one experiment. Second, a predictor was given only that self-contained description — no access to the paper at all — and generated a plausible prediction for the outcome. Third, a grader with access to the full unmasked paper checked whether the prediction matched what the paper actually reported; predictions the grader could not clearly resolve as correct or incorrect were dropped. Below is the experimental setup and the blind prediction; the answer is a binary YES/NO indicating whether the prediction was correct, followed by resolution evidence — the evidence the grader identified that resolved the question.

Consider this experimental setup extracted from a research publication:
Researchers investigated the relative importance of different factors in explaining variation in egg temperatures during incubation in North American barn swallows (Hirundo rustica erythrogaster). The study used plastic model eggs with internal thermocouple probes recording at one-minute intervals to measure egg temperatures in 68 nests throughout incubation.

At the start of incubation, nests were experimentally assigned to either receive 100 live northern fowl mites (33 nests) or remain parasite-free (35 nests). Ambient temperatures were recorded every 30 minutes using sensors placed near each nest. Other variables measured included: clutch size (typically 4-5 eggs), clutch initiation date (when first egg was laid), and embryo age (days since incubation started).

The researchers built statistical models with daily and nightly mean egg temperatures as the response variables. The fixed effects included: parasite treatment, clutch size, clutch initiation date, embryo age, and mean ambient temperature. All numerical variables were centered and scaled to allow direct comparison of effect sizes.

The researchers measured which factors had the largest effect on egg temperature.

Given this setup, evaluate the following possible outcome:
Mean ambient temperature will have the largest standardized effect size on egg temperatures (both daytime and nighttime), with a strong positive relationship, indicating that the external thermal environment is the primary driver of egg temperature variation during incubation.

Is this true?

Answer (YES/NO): YES